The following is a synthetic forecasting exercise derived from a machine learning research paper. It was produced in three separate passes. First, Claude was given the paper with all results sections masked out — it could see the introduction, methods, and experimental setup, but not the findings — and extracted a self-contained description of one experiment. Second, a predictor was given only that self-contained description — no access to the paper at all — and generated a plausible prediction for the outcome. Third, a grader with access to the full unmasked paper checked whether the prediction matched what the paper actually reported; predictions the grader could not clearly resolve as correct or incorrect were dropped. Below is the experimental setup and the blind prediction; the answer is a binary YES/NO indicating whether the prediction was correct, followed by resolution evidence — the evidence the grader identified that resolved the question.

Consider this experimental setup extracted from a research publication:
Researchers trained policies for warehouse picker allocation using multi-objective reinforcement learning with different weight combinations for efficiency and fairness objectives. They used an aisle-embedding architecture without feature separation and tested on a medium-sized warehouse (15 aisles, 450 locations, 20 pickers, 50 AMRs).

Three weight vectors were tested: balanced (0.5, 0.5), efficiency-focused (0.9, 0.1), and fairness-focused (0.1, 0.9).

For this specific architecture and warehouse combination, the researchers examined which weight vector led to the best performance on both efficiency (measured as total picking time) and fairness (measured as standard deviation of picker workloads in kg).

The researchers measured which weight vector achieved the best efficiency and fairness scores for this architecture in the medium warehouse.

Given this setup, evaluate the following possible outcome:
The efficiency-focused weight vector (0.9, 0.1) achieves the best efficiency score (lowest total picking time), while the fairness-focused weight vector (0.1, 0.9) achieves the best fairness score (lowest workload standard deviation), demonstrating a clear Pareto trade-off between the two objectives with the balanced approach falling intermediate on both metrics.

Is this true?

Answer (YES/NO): NO